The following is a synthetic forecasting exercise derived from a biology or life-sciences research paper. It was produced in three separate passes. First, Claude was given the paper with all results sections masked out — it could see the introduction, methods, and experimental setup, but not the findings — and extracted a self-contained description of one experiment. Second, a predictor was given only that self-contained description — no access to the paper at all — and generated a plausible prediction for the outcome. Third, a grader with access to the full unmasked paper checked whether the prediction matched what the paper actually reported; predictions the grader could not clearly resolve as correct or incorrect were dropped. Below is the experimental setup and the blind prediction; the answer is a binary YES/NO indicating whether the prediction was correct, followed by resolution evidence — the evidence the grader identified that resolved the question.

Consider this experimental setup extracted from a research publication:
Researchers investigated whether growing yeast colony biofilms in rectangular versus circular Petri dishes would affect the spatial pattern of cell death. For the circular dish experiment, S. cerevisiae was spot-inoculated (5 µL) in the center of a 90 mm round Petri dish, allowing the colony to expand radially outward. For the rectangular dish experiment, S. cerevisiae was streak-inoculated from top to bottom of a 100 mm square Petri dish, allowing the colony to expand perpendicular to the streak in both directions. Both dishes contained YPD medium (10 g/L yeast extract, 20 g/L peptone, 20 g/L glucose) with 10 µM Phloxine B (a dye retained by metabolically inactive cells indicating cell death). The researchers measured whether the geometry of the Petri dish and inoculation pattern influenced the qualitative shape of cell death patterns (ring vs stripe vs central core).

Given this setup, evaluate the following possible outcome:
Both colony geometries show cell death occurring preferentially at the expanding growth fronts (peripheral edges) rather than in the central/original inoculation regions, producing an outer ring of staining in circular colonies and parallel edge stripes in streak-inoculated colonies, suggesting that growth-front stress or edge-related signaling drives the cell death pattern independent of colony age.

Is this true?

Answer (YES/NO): NO